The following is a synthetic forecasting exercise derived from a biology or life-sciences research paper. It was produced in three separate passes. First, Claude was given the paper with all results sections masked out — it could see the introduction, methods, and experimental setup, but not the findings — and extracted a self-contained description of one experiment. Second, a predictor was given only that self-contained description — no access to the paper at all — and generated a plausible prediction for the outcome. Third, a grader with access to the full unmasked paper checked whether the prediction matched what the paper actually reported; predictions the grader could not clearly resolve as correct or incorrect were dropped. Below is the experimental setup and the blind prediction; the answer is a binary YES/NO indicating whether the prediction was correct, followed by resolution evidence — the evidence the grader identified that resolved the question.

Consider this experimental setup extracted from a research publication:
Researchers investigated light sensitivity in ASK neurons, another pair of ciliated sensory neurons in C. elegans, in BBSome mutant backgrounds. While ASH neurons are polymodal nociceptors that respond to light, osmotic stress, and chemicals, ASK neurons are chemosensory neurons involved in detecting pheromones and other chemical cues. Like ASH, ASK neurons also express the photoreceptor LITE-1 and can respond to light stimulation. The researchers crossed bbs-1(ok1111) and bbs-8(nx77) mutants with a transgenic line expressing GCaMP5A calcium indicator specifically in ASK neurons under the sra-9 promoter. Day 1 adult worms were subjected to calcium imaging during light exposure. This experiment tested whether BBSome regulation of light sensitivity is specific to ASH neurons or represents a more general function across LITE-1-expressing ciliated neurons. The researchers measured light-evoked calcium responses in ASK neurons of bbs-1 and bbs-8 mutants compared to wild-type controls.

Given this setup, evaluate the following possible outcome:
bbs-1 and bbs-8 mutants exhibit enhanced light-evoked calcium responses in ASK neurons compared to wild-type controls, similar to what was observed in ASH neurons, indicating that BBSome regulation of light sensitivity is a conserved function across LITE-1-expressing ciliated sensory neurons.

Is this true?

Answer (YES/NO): NO